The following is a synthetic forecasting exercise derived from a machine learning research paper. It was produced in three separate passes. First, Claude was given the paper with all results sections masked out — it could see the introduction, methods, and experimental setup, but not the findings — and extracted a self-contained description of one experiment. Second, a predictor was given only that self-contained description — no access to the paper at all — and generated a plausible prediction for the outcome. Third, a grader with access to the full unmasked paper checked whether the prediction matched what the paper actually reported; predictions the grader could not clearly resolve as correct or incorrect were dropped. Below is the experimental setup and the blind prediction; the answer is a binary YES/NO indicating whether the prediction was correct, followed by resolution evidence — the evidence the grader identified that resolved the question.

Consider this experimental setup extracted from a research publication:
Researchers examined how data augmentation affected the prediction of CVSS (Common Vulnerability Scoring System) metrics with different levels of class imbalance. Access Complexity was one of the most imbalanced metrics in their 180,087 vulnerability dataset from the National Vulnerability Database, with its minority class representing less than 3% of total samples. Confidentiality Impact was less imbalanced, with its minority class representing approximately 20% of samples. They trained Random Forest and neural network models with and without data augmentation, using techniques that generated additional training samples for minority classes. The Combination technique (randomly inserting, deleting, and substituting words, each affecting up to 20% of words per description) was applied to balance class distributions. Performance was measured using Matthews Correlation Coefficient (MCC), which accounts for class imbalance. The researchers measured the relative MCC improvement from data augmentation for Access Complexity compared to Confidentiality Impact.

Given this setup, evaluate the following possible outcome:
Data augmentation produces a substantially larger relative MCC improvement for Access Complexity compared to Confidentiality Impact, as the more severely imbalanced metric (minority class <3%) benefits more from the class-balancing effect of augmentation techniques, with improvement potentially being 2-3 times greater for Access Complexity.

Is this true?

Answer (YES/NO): YES